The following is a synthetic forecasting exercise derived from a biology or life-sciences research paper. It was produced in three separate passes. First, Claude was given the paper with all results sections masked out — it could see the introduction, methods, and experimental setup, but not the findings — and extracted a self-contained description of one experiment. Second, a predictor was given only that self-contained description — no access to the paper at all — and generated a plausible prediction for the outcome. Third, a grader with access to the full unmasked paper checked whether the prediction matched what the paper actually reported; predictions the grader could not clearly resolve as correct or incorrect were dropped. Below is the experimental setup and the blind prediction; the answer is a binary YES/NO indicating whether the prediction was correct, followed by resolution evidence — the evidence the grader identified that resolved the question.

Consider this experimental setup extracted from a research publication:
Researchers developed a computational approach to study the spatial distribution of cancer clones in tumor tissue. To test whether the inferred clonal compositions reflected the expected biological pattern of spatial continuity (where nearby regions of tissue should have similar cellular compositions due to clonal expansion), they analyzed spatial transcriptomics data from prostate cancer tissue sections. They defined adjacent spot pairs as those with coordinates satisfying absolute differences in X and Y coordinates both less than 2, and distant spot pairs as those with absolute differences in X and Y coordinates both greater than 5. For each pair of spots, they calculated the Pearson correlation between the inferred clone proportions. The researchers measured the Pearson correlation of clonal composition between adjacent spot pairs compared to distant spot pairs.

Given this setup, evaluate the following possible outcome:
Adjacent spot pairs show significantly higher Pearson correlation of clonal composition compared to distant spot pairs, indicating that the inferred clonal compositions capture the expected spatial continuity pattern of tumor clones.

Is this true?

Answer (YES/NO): YES